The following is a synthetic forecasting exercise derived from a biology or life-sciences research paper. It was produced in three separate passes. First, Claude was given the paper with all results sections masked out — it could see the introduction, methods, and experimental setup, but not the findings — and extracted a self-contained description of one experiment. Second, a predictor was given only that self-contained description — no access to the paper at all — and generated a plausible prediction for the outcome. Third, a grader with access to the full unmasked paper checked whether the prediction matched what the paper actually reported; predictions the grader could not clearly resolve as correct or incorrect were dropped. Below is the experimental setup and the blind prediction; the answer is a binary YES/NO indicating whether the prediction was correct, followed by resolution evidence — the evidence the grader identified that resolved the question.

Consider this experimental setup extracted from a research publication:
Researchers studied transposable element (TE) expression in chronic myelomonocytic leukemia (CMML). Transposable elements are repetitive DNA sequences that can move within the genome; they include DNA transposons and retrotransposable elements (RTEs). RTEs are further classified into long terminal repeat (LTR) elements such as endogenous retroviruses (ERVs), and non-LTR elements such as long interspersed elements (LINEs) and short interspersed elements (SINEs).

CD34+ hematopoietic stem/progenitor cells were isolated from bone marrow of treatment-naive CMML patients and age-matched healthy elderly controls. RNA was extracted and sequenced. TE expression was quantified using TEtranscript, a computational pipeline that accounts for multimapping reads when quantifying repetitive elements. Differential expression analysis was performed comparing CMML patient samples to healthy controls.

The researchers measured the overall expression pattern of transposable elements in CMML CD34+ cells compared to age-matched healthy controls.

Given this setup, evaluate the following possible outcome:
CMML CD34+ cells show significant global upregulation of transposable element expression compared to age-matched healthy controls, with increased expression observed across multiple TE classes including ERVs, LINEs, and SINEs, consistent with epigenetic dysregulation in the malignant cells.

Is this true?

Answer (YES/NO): NO